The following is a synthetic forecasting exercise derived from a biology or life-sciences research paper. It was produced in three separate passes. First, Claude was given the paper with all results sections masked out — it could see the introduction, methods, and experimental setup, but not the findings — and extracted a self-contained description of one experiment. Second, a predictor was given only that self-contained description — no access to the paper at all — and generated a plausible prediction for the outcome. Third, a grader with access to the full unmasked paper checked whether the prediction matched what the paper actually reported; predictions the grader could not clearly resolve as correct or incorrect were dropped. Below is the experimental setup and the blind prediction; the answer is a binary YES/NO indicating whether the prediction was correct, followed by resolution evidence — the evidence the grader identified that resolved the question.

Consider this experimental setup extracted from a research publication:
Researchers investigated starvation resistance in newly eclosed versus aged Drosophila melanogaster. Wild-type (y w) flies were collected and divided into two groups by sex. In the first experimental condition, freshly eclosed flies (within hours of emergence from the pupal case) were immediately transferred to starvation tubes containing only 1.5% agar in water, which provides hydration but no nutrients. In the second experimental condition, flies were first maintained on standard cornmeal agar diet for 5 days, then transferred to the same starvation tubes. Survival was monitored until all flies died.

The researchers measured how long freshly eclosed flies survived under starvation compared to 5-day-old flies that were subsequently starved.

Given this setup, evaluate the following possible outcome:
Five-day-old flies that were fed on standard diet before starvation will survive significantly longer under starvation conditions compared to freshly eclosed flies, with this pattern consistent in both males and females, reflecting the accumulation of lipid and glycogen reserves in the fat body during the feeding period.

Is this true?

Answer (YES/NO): NO